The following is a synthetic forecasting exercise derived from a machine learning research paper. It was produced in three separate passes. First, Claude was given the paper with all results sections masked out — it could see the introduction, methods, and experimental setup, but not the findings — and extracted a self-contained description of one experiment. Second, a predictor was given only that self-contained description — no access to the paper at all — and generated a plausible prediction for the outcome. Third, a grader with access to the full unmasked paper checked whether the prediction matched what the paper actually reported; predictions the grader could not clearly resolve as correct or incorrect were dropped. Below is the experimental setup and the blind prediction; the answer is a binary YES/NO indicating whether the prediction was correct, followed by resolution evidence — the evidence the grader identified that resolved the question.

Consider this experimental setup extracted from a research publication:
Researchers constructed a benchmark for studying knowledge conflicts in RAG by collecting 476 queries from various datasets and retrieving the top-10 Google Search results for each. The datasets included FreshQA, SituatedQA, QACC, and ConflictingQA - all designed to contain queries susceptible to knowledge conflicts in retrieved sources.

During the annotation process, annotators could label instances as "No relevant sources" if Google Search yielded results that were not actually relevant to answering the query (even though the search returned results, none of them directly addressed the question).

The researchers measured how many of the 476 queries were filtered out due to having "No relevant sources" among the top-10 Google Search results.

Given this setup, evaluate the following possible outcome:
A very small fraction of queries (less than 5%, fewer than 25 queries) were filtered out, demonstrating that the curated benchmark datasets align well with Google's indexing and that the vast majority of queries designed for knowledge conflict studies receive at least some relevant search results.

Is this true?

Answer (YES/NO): YES